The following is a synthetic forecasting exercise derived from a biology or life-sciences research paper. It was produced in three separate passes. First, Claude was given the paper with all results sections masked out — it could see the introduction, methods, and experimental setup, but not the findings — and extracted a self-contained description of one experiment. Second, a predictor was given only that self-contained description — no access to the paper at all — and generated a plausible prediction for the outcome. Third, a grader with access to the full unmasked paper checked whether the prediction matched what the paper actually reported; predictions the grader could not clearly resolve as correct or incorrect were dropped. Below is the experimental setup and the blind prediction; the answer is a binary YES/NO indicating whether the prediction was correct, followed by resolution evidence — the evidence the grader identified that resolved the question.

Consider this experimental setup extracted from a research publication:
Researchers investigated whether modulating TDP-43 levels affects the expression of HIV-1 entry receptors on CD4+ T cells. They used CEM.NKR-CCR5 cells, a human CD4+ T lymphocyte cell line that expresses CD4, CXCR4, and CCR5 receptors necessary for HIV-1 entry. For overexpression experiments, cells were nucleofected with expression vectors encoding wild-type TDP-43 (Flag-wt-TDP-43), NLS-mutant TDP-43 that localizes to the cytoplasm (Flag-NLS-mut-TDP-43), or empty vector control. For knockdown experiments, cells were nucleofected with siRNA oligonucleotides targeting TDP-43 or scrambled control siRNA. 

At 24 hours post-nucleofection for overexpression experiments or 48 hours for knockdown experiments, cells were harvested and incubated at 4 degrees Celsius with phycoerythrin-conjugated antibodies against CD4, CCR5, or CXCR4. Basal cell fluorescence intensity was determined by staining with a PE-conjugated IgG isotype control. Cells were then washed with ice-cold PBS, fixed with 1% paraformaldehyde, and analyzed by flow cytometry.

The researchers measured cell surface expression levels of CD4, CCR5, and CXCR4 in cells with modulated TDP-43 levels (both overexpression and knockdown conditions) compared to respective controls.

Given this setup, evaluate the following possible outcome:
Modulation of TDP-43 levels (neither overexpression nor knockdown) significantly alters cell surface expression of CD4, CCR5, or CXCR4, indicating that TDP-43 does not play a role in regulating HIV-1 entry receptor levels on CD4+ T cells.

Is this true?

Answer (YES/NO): YES